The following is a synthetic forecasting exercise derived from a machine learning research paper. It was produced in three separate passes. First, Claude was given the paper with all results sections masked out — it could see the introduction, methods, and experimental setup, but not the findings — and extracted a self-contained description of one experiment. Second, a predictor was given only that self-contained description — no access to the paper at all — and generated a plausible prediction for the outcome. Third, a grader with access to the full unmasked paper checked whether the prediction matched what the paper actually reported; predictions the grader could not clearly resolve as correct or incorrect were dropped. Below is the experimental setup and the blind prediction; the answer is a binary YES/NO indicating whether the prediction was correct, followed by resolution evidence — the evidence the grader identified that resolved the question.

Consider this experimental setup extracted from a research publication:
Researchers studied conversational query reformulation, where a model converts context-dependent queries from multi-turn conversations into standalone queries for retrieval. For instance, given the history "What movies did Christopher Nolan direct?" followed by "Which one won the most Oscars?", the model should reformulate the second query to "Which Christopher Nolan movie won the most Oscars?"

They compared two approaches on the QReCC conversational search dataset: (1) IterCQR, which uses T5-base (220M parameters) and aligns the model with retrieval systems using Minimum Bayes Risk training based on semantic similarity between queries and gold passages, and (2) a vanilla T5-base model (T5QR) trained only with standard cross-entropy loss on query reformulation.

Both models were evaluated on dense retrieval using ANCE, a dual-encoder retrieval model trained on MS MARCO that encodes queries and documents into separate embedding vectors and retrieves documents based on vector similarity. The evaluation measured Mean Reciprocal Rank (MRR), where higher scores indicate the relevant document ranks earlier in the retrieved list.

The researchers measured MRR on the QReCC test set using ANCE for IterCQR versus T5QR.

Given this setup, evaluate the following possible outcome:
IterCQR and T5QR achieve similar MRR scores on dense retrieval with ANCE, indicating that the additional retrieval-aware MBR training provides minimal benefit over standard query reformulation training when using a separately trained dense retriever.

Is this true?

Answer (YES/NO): NO